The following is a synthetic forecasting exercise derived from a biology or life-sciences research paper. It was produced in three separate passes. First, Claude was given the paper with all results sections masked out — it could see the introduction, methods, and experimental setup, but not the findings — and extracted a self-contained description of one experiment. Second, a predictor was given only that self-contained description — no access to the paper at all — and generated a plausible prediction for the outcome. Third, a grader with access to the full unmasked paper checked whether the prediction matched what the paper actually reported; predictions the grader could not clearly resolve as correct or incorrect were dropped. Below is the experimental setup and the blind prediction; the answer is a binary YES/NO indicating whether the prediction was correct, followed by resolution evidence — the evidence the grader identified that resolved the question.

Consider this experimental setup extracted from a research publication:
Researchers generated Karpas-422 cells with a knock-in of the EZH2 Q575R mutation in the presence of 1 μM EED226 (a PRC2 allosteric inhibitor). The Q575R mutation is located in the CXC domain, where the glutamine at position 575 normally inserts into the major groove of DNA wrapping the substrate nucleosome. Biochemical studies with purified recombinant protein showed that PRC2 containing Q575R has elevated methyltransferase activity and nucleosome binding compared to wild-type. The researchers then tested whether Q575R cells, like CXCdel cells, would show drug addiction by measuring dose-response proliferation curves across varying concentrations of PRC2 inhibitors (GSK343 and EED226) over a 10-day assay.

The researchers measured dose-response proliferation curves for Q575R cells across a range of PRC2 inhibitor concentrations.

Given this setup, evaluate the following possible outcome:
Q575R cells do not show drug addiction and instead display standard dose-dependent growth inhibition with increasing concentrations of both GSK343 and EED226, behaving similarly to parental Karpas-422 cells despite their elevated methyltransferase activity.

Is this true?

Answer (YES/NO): NO